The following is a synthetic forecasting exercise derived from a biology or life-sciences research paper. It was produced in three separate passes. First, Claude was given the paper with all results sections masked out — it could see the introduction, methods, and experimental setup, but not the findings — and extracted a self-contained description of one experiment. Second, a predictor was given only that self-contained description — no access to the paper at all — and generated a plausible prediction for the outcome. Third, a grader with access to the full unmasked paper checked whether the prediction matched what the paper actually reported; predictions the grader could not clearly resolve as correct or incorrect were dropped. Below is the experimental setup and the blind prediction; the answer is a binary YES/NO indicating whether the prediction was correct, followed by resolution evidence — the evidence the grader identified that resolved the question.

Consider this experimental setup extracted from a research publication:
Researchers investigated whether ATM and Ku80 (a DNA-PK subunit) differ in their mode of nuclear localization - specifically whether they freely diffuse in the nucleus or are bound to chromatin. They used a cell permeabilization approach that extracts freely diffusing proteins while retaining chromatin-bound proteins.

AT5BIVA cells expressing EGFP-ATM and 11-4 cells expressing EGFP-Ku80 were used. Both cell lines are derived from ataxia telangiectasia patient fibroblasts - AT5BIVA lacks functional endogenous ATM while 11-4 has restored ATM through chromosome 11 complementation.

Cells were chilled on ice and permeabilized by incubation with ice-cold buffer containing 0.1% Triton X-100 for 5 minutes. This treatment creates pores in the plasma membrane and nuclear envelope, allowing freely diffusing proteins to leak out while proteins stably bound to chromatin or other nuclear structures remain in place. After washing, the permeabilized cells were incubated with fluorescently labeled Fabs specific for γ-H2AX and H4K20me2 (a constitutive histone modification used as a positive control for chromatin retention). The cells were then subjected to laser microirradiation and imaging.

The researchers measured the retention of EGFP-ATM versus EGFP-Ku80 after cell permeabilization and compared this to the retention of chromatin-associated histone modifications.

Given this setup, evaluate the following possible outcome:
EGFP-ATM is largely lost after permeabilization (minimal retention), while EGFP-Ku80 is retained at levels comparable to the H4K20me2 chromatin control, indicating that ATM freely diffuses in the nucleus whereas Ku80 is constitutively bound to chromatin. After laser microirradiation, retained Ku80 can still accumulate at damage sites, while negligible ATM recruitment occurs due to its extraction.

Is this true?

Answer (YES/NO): NO